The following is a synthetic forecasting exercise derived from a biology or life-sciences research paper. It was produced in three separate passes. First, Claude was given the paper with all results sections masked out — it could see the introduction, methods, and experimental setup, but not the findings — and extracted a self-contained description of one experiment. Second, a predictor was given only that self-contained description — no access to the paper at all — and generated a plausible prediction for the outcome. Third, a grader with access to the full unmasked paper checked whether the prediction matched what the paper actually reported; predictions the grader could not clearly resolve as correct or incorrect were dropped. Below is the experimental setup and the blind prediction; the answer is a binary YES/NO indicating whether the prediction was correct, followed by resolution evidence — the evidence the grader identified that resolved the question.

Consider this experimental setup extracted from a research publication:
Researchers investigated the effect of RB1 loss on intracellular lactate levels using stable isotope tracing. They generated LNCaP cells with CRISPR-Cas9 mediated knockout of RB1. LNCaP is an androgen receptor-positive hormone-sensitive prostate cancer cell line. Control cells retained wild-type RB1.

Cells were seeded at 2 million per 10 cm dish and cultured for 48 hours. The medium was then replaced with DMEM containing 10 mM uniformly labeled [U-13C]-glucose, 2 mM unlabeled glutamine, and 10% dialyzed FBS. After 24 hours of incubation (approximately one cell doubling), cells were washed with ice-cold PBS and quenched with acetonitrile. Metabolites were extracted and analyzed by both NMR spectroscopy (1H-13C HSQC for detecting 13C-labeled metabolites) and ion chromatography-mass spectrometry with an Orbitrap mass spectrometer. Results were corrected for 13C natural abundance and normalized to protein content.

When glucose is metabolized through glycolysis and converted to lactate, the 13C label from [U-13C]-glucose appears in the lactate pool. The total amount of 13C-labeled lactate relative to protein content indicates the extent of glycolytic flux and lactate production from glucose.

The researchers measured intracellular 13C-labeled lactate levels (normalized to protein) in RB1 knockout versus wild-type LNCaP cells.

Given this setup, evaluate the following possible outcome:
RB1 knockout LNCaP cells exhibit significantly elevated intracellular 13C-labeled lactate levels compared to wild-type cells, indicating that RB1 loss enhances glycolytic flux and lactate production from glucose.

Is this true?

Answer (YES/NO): NO